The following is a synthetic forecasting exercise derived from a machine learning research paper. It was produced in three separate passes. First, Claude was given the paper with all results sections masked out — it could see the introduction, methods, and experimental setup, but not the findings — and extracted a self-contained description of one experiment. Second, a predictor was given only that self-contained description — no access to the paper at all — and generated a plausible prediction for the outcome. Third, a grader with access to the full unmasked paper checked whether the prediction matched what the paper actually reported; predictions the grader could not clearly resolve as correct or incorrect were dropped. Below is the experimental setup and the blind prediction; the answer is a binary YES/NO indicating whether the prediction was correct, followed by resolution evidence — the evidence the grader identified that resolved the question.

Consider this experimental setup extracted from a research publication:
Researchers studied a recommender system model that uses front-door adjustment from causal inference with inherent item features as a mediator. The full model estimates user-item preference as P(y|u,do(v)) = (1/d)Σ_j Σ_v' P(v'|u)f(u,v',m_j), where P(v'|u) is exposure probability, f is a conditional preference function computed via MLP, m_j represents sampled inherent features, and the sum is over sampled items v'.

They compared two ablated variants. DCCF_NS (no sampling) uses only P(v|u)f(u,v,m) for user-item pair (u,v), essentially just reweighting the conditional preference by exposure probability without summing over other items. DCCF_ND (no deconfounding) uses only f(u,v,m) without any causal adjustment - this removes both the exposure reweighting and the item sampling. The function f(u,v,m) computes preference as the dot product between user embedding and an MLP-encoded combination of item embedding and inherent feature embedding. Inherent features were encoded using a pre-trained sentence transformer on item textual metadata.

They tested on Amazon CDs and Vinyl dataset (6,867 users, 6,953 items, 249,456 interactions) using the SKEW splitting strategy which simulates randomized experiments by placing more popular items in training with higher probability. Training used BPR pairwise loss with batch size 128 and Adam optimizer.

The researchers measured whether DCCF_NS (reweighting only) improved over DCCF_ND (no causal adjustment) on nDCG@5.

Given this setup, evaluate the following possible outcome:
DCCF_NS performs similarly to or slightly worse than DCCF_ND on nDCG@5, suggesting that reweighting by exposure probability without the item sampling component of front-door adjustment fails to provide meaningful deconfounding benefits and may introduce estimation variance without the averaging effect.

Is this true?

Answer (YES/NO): NO